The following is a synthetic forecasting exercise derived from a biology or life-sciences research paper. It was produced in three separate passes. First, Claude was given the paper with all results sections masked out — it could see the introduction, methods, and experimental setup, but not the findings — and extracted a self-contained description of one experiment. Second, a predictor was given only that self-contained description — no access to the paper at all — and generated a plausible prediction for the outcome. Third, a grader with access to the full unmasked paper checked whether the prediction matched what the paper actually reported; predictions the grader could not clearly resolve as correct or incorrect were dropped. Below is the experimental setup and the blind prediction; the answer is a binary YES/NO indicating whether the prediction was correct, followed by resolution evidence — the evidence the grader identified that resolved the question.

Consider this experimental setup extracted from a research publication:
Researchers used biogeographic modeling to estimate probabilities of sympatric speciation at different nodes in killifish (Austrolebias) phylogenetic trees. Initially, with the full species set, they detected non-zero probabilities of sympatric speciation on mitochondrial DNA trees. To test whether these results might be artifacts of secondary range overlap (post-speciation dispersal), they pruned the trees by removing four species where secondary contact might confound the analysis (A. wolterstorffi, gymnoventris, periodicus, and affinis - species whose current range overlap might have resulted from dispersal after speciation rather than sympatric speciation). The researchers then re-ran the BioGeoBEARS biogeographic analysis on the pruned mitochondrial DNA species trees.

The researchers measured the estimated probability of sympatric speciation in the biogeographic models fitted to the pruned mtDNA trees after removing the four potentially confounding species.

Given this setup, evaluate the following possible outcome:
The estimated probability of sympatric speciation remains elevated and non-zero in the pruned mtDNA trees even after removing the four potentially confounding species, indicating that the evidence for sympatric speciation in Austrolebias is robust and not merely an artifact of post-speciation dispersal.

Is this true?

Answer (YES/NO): NO